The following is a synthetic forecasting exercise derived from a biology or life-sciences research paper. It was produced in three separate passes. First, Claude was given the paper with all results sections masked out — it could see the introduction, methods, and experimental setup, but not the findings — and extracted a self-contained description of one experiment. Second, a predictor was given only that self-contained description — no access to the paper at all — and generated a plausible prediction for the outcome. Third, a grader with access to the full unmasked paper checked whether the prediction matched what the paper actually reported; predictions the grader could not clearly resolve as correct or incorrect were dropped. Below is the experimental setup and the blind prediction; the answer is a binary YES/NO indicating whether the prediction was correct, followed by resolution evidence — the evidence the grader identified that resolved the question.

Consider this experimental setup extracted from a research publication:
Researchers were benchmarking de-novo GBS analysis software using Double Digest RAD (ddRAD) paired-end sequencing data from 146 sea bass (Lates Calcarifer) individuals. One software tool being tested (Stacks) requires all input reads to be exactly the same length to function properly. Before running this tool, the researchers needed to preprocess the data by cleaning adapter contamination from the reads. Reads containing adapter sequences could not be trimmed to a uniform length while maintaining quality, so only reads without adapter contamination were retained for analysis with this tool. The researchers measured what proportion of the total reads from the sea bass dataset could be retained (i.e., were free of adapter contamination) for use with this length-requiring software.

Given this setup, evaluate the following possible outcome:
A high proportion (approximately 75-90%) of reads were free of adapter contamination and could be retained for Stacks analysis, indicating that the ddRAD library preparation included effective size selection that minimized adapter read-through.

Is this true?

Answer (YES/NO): YES